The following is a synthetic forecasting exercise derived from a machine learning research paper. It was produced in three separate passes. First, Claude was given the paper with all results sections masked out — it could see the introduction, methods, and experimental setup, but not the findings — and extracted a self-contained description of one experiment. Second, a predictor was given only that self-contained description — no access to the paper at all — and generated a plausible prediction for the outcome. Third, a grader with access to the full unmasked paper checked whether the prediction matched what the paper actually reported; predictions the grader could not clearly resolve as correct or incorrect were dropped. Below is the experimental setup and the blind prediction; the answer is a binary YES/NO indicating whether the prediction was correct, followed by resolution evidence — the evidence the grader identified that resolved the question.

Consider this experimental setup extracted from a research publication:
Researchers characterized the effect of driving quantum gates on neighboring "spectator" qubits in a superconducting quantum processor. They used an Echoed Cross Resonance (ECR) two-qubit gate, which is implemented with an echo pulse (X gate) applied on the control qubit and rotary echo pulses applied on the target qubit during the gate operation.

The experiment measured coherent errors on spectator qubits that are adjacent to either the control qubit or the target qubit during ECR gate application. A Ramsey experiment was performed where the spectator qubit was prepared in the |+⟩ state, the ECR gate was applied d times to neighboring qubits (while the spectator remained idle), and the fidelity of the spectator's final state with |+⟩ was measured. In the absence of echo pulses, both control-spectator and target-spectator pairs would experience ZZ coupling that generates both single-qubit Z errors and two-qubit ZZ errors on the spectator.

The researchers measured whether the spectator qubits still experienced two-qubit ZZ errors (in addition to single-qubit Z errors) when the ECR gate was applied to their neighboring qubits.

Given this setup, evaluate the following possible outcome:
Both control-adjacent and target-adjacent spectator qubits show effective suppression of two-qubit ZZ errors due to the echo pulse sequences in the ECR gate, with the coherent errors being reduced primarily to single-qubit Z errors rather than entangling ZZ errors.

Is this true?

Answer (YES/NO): YES